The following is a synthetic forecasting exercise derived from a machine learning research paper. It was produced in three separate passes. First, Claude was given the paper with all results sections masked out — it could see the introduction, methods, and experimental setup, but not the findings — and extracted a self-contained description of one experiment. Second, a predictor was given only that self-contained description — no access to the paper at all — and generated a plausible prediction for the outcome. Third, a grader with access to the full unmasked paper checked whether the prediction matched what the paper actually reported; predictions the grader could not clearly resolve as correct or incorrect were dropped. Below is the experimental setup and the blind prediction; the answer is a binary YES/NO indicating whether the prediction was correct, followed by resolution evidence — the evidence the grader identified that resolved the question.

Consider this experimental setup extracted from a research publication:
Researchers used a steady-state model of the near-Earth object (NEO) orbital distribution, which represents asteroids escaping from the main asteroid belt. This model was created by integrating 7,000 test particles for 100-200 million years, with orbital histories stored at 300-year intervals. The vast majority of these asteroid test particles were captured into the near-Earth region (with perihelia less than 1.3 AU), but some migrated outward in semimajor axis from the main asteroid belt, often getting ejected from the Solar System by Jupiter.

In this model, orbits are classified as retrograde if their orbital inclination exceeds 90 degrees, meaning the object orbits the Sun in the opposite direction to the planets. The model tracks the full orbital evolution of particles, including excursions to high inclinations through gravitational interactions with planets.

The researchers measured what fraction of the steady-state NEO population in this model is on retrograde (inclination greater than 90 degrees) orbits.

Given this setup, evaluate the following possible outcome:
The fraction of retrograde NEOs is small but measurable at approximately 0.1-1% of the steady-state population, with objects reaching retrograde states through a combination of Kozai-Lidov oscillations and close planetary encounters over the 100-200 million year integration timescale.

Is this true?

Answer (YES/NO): YES